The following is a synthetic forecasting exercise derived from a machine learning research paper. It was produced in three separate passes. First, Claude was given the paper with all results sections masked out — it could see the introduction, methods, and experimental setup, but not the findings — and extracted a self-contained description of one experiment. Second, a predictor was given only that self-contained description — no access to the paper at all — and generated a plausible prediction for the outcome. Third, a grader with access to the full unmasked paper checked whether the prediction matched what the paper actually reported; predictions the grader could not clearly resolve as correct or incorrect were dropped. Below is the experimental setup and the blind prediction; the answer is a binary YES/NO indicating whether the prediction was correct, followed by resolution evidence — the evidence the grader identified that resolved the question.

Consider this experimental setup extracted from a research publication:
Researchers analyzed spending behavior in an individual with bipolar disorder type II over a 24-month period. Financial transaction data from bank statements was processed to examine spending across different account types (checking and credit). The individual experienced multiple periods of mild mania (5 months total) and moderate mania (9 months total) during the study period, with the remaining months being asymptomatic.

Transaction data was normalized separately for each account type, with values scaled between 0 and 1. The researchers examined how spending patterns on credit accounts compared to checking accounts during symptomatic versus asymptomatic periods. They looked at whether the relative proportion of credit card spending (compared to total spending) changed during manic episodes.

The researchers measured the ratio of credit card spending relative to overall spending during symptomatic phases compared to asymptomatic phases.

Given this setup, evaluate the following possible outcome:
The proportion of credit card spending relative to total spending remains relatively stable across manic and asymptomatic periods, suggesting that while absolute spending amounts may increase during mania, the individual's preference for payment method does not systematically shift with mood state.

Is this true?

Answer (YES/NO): NO